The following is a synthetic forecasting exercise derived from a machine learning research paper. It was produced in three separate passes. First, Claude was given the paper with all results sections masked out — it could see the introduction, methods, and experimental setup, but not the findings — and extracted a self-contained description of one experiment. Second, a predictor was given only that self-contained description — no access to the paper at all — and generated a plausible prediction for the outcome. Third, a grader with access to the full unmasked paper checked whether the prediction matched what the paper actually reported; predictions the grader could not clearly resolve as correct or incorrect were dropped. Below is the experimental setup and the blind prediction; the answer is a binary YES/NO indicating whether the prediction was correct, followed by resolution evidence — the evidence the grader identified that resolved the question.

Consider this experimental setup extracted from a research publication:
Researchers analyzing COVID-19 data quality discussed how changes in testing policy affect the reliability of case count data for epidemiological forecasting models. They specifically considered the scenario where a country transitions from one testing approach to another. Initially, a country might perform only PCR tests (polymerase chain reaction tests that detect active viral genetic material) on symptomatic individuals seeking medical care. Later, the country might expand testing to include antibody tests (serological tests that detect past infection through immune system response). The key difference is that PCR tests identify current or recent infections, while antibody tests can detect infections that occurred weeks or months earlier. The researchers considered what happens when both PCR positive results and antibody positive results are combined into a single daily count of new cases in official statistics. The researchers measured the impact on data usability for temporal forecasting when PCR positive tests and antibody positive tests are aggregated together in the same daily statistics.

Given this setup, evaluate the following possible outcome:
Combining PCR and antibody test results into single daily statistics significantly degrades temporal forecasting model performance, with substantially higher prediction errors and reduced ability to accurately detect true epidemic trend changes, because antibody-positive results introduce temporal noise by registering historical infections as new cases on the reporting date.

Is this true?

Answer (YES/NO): YES